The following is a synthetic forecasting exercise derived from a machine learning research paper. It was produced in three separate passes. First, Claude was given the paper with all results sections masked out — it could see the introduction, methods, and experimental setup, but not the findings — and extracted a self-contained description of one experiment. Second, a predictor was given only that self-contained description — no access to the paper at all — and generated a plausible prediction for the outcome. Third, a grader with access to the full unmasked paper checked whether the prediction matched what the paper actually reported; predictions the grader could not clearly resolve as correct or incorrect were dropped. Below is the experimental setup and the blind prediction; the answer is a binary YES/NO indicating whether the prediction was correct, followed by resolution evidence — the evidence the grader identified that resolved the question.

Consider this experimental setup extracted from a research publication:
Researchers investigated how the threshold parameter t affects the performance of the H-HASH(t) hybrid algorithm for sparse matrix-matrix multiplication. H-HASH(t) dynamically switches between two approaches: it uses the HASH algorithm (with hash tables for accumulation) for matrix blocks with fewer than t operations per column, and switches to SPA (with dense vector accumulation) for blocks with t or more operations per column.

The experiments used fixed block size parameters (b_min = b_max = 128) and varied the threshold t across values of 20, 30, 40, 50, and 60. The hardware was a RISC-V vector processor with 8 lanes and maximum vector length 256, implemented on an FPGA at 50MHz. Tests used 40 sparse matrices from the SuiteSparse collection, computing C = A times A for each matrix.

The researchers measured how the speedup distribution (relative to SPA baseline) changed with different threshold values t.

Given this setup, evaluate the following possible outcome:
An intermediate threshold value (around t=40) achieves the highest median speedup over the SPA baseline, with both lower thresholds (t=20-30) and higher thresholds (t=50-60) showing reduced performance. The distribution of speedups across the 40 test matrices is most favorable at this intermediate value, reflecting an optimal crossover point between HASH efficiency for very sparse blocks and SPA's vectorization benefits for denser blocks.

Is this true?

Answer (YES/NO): NO